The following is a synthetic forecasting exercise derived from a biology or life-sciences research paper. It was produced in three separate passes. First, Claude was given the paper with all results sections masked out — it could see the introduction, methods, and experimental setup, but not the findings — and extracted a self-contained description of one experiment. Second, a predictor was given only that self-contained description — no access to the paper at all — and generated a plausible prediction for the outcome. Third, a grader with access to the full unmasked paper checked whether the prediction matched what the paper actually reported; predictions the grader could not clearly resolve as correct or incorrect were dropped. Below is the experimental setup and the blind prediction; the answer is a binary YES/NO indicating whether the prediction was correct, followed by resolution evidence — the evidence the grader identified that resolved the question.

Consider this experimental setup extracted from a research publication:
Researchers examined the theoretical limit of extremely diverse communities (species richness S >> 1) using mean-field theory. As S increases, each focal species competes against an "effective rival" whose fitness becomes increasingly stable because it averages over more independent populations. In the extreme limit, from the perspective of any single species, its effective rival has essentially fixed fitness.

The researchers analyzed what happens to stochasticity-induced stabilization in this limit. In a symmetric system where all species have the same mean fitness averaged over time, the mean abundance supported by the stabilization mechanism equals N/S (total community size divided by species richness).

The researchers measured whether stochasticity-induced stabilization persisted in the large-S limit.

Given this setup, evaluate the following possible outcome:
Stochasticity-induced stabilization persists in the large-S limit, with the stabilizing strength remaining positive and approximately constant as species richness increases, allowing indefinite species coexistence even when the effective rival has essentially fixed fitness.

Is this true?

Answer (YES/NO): NO